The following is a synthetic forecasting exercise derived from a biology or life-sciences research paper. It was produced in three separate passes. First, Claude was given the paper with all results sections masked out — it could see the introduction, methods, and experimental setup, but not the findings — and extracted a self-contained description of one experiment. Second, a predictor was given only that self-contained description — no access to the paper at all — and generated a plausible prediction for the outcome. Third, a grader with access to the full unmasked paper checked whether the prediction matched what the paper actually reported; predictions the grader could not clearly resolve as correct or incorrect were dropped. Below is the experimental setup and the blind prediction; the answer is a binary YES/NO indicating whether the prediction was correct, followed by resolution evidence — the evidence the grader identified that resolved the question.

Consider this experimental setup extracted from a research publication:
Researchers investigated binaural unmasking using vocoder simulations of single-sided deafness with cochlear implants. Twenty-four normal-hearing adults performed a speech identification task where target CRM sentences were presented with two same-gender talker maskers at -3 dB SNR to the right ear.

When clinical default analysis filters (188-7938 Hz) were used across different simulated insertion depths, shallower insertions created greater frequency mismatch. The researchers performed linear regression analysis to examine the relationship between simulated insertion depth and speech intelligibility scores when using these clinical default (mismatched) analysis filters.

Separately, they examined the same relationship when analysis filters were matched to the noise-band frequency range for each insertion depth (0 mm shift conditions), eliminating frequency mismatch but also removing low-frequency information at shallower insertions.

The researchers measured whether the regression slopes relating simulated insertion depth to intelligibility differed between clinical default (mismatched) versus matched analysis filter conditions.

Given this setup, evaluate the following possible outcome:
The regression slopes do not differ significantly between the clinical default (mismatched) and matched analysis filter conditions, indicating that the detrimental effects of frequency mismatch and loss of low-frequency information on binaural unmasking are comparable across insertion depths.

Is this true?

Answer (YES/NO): NO